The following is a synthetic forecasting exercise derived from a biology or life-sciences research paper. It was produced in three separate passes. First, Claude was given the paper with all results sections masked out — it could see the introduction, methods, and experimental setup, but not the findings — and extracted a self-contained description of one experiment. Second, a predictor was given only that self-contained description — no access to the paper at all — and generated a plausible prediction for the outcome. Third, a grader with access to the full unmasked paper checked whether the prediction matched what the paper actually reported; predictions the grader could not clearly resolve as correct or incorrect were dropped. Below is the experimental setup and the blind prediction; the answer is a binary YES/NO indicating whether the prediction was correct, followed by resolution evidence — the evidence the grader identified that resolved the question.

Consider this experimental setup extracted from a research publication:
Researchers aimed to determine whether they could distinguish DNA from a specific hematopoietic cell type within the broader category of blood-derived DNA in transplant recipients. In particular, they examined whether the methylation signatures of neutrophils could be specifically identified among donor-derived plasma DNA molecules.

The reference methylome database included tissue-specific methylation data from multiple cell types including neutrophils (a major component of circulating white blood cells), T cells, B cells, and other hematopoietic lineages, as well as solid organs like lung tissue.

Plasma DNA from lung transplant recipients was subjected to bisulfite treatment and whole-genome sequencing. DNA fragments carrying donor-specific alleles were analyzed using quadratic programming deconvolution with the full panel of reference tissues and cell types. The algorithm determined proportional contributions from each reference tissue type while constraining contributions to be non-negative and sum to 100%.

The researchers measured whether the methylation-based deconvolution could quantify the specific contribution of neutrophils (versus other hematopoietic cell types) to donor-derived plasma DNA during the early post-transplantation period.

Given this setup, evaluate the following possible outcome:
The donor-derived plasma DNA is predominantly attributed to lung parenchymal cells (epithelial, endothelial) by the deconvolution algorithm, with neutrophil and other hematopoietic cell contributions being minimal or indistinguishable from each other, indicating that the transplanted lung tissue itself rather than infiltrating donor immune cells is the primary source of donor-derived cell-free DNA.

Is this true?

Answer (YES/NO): NO